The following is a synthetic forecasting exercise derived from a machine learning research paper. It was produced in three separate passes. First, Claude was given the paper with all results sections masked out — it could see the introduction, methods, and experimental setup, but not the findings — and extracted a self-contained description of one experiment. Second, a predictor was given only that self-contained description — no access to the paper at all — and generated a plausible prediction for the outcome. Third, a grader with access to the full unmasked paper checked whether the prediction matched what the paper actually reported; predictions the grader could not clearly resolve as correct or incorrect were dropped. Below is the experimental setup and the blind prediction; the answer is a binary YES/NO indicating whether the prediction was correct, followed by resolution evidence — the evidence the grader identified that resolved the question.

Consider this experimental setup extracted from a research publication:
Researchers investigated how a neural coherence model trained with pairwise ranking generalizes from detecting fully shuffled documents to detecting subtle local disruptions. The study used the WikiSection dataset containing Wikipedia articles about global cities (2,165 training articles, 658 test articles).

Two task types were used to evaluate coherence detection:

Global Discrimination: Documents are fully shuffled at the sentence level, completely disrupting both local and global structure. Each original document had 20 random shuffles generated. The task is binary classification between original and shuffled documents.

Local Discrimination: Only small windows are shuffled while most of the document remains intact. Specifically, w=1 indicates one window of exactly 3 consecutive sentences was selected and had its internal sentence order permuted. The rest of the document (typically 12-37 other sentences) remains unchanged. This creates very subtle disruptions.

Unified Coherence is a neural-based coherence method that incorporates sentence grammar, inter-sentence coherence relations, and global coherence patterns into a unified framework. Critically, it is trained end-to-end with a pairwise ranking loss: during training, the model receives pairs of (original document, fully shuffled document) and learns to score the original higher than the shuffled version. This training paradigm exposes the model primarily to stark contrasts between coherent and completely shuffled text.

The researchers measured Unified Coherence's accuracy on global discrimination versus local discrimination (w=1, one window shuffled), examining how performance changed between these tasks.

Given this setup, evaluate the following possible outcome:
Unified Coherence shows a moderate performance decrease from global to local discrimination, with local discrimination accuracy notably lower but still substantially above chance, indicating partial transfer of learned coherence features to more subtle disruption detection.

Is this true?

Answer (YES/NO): YES